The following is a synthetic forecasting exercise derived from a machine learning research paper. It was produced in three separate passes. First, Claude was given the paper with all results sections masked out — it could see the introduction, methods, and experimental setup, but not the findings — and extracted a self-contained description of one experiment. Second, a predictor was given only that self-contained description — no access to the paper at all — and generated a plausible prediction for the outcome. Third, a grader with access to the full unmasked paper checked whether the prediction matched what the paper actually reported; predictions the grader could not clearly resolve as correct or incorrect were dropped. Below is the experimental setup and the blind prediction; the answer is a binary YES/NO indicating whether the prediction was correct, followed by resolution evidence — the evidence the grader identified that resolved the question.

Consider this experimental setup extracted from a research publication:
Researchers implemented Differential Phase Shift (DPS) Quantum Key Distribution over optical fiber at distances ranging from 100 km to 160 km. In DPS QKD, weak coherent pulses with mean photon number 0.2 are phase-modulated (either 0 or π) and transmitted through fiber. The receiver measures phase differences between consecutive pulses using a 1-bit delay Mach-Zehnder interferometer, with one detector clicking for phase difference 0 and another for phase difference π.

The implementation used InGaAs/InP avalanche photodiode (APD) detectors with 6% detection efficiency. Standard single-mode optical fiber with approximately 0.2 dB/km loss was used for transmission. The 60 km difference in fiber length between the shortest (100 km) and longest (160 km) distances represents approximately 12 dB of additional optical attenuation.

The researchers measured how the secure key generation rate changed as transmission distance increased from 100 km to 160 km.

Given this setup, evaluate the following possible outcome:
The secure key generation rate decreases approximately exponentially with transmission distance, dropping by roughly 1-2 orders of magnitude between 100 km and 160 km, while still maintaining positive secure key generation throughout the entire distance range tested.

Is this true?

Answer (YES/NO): YES